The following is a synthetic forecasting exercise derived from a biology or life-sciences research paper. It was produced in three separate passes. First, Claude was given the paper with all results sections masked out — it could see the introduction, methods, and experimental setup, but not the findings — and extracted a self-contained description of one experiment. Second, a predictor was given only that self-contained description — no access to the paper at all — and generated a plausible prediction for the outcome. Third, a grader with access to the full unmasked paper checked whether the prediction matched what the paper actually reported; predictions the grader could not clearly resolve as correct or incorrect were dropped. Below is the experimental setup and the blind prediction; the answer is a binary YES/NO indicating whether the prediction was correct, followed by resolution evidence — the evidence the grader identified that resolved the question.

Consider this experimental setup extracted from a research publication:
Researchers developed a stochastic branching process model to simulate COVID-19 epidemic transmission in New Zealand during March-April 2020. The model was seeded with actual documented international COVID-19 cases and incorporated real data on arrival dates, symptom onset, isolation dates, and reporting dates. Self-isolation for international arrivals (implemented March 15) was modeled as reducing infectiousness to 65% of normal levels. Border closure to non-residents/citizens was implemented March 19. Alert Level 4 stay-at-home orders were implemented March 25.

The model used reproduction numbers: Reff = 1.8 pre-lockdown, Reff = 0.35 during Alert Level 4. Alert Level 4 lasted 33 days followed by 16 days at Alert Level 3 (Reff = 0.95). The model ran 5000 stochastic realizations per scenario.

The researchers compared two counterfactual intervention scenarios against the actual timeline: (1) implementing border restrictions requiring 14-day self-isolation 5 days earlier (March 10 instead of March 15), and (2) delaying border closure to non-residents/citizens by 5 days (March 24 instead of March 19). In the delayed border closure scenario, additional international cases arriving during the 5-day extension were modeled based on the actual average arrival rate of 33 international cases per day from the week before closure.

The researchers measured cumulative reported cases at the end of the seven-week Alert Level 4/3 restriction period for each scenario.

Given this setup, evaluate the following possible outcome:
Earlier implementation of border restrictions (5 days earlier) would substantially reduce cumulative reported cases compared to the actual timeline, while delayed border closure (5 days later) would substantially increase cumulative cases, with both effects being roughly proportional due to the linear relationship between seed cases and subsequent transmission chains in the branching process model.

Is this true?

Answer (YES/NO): NO